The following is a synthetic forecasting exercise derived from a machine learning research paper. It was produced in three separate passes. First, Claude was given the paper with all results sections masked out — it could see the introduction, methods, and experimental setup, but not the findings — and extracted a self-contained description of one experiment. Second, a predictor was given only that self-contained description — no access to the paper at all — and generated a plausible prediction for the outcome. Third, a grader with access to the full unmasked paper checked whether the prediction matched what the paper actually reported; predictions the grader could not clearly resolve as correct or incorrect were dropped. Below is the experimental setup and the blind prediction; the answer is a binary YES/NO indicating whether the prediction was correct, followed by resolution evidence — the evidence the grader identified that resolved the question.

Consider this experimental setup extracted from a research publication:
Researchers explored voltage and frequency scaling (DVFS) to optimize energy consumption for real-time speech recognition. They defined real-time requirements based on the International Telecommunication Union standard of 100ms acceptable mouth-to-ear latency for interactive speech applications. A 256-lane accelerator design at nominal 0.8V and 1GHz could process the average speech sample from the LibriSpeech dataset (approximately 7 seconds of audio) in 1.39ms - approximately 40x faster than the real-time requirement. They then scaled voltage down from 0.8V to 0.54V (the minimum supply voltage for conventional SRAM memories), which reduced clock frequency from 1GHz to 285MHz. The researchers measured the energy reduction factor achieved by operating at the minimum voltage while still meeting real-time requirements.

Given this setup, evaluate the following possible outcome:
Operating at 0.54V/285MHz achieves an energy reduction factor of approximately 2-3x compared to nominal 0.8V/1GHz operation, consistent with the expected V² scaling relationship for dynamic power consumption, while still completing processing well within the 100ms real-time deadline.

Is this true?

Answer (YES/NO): NO